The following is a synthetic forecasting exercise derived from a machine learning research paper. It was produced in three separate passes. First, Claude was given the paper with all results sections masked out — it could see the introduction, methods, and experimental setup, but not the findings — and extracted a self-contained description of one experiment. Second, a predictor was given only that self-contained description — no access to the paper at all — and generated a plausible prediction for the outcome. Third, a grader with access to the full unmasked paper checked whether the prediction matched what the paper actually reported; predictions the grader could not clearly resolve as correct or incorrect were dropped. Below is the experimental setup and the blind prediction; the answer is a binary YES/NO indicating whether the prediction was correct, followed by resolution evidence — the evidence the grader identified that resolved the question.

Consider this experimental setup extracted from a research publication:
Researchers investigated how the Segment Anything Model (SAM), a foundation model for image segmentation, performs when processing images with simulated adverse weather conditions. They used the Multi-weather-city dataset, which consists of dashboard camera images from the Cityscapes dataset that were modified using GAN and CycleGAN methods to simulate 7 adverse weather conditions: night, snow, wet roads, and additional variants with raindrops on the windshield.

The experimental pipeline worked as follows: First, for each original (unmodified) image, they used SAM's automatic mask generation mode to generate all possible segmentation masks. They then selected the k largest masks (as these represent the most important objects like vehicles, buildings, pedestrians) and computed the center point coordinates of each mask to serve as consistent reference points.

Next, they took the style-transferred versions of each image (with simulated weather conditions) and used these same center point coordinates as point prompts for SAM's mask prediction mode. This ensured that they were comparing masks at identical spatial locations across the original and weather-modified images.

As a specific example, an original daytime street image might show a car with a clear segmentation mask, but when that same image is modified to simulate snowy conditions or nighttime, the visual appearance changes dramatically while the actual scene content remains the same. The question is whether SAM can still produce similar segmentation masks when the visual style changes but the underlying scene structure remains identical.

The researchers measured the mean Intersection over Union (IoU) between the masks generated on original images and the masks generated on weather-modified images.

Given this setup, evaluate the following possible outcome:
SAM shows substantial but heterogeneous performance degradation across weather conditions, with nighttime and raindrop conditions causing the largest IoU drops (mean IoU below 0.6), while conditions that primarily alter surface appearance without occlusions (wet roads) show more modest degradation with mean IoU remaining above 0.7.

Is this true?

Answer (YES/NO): NO